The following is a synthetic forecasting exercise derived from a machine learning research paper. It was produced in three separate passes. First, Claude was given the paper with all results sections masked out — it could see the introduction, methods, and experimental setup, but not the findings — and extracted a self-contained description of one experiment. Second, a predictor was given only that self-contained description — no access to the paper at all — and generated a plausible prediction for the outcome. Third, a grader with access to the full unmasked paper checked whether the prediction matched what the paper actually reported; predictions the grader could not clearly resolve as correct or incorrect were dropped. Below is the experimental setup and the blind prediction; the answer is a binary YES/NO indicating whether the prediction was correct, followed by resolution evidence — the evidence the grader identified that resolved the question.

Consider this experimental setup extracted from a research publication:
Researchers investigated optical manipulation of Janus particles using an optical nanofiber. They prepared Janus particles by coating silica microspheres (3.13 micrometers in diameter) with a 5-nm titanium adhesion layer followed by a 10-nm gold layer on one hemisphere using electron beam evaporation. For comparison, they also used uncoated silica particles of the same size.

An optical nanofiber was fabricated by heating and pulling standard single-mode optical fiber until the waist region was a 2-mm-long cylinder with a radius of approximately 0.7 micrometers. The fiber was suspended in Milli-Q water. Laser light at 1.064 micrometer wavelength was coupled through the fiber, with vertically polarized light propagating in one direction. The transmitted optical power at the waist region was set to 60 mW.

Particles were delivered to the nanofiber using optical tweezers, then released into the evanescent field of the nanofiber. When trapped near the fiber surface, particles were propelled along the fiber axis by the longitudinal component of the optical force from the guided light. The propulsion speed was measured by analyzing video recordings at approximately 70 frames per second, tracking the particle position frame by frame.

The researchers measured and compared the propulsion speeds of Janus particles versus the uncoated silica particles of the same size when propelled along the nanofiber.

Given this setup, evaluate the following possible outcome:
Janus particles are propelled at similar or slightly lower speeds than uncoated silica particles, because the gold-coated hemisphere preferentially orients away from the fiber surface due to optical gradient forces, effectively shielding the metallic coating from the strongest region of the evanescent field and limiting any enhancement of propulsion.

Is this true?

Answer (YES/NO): NO